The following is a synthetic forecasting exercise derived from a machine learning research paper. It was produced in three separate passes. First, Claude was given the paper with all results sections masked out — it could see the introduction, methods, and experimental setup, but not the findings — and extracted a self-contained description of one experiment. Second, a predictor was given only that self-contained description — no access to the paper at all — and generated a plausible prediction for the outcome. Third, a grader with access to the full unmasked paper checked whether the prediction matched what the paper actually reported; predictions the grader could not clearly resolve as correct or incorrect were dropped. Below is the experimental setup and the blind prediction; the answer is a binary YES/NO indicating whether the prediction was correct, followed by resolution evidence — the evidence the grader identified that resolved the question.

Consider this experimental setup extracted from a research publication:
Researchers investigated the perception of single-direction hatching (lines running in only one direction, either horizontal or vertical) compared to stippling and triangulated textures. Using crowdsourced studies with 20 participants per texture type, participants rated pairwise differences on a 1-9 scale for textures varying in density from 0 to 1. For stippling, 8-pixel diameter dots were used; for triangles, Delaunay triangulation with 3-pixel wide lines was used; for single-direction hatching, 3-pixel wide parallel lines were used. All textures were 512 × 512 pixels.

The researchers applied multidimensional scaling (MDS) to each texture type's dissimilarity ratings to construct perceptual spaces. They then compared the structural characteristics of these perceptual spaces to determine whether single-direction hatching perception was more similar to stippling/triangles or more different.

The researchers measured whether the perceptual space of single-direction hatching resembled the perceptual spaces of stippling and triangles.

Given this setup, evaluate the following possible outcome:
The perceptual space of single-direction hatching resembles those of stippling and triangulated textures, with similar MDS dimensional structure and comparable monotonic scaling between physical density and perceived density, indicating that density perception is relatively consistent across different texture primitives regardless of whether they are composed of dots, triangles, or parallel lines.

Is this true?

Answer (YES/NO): YES